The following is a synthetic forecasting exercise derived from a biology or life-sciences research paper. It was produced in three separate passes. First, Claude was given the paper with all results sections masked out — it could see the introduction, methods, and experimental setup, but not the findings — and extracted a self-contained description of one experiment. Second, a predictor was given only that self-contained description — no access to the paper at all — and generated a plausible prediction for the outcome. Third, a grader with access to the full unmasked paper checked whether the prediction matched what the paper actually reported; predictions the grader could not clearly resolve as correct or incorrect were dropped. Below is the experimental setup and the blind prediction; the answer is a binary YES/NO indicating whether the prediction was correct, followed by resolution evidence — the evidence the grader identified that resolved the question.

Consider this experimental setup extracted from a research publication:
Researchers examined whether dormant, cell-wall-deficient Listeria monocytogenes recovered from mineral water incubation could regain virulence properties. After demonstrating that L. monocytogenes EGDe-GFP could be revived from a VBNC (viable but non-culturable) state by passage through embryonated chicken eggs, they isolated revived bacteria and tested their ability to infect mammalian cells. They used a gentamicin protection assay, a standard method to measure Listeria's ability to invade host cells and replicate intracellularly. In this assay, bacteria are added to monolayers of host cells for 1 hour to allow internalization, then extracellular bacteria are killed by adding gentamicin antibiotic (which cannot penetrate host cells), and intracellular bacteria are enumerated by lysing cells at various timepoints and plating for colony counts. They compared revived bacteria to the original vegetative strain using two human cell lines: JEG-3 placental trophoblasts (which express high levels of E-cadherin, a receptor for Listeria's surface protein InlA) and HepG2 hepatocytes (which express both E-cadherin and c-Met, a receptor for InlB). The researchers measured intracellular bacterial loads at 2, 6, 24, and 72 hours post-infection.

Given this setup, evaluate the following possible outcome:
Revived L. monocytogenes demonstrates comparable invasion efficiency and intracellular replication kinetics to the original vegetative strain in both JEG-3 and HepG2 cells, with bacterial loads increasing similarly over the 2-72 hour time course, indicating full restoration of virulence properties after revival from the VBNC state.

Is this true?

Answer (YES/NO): YES